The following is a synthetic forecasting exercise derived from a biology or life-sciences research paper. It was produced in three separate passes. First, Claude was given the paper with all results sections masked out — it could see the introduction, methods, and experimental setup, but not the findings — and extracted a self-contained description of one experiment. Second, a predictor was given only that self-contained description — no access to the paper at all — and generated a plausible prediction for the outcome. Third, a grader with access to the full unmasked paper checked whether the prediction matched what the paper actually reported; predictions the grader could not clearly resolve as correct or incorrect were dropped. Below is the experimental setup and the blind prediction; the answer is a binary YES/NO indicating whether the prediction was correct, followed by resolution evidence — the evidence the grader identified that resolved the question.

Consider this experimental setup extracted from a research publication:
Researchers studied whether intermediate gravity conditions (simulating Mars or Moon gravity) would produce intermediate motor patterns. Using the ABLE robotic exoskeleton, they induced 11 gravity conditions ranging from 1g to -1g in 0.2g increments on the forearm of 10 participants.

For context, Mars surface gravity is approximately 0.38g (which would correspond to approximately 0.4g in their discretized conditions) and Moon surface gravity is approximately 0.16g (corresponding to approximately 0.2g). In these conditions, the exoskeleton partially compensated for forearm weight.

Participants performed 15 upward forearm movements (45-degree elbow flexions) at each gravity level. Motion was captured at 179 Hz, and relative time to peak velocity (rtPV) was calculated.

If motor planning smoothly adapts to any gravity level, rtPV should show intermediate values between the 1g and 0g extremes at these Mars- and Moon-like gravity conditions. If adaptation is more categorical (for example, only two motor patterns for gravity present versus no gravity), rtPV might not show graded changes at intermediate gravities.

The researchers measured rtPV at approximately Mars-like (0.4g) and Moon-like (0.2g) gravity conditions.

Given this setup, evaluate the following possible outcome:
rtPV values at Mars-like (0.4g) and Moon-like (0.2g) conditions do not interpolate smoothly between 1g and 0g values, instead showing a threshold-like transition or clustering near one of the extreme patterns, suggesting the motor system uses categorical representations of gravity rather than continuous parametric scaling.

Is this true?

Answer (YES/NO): NO